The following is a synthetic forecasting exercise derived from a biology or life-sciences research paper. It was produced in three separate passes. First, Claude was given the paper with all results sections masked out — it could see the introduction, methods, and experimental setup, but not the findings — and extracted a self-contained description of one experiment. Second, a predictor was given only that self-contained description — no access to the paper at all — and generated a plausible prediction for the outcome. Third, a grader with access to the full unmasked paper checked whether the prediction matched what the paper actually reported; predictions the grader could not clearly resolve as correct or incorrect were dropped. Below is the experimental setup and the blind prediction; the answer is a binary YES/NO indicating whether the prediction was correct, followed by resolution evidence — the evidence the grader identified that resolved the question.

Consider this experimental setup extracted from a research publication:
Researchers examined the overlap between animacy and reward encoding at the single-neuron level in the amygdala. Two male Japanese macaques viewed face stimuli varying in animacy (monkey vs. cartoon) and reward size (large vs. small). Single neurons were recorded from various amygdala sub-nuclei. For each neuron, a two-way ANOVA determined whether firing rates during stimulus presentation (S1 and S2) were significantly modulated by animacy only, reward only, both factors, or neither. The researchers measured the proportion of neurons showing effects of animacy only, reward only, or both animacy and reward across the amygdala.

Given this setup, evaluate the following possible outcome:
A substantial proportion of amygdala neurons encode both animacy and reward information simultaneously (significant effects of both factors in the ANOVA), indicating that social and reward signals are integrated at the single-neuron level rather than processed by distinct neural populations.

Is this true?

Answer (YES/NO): NO